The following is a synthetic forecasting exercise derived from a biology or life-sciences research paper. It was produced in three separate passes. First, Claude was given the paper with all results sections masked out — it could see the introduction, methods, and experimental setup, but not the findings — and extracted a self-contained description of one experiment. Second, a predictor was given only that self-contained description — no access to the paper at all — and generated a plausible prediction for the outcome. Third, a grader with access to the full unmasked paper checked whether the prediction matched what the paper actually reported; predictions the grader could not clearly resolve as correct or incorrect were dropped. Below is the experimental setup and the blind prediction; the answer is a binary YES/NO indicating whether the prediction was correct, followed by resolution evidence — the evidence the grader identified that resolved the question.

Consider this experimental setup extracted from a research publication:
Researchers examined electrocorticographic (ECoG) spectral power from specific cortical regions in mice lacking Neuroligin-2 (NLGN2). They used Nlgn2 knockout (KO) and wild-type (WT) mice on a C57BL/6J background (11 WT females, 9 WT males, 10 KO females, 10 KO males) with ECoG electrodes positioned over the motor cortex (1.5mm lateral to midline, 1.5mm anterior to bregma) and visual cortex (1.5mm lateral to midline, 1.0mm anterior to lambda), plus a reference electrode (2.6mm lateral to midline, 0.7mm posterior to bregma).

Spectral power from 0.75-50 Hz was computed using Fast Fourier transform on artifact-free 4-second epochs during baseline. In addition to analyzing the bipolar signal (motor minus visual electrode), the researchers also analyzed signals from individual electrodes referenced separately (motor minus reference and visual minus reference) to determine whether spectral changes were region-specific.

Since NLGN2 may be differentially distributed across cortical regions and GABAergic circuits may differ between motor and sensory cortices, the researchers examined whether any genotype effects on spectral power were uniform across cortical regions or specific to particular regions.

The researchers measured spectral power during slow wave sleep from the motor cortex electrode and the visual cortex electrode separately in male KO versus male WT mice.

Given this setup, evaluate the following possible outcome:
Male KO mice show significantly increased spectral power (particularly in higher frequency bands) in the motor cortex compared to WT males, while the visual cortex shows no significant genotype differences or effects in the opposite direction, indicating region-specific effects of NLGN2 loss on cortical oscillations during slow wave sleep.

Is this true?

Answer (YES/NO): NO